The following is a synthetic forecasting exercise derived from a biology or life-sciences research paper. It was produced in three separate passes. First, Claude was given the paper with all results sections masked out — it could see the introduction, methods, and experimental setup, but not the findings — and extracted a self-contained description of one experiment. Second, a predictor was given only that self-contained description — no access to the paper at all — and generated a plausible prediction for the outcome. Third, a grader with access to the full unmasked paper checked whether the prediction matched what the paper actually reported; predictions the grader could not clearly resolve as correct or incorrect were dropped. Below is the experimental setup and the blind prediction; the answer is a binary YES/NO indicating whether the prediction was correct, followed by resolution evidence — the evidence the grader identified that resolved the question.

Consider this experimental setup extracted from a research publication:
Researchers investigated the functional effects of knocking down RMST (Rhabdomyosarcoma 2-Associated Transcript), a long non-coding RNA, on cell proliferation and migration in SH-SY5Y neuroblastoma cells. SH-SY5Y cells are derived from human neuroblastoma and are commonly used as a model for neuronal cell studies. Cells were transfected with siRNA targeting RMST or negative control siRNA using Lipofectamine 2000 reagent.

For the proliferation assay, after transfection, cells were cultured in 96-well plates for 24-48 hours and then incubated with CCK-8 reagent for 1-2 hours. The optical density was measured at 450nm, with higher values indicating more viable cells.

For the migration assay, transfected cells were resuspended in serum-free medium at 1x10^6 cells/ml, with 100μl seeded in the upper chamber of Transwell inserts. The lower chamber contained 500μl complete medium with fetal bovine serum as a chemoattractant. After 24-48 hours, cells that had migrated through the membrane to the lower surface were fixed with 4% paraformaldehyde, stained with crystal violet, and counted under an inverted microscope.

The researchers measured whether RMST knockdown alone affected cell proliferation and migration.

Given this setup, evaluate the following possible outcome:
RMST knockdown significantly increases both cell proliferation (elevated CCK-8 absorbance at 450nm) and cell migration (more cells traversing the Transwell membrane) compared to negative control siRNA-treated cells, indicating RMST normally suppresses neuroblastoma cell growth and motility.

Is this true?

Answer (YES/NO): NO